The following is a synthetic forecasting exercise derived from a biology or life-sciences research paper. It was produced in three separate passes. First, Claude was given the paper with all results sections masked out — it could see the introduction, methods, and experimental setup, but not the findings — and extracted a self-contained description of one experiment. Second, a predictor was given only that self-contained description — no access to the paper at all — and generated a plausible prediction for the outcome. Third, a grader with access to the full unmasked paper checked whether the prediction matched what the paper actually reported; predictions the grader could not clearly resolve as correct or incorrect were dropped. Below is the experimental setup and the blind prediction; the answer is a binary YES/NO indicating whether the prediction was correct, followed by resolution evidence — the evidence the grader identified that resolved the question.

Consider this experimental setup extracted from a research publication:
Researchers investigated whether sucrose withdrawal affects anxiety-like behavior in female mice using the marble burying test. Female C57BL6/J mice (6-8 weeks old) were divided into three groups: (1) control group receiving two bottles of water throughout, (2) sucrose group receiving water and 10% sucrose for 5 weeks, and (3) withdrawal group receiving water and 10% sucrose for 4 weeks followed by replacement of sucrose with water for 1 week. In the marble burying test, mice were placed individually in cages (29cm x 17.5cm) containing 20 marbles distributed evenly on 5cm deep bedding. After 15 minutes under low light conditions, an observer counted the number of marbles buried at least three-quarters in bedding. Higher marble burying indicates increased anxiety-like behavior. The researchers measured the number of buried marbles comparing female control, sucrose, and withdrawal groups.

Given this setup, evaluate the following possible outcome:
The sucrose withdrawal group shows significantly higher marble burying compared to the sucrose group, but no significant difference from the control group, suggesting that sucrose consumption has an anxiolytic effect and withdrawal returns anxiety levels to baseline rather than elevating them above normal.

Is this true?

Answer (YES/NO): NO